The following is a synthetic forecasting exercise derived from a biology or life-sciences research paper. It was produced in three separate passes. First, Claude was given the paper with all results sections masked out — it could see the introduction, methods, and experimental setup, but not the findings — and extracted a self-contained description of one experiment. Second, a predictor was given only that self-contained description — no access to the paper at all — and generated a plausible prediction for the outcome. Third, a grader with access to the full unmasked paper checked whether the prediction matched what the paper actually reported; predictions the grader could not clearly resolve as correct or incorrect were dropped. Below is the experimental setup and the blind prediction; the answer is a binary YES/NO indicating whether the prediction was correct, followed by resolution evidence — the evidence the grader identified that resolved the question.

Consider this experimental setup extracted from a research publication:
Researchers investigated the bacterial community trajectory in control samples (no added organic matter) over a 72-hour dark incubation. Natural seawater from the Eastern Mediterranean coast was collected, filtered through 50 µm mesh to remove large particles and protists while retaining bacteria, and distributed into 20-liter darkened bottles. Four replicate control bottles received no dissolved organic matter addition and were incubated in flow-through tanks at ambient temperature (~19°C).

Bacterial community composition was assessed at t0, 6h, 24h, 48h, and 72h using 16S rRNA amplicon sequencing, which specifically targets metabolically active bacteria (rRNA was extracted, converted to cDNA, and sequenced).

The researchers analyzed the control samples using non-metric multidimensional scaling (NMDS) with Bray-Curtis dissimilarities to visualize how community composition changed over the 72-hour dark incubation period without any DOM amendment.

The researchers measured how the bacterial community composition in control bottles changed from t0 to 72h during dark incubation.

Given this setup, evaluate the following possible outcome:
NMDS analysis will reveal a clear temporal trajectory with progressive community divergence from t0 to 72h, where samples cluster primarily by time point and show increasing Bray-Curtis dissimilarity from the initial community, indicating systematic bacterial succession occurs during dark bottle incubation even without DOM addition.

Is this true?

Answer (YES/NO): YES